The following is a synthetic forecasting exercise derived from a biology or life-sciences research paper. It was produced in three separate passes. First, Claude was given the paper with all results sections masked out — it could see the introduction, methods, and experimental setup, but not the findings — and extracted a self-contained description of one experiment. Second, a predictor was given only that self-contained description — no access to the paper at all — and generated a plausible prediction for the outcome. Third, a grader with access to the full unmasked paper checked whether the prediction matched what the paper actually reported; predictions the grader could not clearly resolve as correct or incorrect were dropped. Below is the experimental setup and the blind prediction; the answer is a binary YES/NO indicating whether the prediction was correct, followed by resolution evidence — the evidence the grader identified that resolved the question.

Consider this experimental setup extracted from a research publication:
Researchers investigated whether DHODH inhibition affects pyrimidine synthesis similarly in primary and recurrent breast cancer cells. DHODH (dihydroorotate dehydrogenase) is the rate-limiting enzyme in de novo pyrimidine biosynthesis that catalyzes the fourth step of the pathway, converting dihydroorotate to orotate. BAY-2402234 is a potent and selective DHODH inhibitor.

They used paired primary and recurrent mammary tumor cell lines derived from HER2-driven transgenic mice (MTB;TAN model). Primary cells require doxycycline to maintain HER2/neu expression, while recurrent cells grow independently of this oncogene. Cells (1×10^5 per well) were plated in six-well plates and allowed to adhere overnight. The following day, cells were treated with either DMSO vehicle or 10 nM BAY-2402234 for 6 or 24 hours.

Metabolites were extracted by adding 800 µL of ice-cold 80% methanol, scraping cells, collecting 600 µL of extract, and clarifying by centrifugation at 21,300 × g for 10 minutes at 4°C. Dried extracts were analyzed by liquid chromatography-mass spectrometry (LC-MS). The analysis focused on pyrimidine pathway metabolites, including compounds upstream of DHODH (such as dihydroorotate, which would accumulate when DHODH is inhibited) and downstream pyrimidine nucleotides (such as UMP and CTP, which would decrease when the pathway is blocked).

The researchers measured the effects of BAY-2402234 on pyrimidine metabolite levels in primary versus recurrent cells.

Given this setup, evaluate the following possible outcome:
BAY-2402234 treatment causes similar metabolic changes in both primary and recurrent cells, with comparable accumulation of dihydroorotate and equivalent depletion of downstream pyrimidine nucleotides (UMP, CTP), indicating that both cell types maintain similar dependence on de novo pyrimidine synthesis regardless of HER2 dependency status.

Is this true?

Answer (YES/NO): NO